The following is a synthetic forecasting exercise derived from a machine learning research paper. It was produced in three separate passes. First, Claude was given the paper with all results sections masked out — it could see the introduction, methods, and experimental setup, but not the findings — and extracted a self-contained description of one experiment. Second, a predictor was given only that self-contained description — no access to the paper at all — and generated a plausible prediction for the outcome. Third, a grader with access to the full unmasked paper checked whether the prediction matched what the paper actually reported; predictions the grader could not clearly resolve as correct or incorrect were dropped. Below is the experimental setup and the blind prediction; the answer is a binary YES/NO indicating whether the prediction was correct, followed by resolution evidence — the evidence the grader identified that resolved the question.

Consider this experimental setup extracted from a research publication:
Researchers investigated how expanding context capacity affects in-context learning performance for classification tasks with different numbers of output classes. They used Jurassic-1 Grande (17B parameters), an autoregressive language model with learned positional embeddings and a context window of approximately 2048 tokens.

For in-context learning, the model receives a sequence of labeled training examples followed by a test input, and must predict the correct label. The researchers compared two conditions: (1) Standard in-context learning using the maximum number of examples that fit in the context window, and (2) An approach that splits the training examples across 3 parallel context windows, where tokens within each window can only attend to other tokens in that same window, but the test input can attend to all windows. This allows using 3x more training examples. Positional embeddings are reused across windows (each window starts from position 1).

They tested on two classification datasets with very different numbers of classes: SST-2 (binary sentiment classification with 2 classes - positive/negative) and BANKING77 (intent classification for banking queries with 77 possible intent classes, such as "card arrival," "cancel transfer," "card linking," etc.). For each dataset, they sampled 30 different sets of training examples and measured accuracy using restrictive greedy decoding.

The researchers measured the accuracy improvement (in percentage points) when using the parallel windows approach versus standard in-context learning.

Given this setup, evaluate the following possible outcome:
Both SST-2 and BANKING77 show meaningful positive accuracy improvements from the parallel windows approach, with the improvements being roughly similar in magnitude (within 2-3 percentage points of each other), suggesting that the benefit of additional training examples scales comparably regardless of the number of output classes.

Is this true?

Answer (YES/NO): NO